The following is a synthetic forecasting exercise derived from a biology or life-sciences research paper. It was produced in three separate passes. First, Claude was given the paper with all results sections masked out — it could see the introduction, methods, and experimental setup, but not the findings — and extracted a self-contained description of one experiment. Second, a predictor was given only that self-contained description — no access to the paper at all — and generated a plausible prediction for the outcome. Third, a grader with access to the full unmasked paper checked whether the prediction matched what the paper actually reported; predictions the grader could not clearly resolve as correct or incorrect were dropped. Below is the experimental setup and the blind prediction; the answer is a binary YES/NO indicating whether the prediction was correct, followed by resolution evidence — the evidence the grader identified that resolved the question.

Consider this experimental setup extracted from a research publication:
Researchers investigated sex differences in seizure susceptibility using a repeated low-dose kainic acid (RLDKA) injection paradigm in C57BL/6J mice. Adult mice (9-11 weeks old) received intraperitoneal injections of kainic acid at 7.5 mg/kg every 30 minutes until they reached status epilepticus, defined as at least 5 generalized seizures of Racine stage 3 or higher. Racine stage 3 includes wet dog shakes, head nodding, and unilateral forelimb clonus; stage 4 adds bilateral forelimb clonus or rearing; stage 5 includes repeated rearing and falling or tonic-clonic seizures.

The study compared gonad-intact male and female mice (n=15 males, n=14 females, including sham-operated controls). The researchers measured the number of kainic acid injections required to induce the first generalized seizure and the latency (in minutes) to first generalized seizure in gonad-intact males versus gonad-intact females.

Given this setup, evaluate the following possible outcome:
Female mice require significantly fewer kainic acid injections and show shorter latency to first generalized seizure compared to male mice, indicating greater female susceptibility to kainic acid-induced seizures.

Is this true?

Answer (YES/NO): NO